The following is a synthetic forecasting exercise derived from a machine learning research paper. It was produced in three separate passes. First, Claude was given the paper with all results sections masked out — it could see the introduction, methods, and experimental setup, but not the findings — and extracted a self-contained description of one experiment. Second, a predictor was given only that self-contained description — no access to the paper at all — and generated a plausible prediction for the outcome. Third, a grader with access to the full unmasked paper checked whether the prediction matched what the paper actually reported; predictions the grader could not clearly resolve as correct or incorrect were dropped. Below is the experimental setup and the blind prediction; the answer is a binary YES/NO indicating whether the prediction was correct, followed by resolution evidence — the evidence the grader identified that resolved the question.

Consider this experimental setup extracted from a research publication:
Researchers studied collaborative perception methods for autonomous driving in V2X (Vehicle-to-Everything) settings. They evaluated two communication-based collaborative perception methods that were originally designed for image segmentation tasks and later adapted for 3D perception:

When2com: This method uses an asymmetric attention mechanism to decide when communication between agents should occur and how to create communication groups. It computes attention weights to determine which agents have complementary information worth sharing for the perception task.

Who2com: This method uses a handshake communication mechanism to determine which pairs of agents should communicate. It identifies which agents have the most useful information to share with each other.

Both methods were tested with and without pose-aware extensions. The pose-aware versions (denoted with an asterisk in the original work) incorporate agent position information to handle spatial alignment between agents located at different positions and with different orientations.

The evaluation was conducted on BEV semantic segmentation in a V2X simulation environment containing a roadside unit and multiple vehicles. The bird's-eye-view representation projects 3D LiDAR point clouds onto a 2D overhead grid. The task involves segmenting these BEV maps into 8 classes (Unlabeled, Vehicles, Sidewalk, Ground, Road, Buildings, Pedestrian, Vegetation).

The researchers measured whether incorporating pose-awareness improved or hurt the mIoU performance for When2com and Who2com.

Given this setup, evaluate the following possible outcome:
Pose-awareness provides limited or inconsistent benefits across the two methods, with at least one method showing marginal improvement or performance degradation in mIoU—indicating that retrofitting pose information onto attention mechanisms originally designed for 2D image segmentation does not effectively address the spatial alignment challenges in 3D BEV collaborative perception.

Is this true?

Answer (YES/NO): YES